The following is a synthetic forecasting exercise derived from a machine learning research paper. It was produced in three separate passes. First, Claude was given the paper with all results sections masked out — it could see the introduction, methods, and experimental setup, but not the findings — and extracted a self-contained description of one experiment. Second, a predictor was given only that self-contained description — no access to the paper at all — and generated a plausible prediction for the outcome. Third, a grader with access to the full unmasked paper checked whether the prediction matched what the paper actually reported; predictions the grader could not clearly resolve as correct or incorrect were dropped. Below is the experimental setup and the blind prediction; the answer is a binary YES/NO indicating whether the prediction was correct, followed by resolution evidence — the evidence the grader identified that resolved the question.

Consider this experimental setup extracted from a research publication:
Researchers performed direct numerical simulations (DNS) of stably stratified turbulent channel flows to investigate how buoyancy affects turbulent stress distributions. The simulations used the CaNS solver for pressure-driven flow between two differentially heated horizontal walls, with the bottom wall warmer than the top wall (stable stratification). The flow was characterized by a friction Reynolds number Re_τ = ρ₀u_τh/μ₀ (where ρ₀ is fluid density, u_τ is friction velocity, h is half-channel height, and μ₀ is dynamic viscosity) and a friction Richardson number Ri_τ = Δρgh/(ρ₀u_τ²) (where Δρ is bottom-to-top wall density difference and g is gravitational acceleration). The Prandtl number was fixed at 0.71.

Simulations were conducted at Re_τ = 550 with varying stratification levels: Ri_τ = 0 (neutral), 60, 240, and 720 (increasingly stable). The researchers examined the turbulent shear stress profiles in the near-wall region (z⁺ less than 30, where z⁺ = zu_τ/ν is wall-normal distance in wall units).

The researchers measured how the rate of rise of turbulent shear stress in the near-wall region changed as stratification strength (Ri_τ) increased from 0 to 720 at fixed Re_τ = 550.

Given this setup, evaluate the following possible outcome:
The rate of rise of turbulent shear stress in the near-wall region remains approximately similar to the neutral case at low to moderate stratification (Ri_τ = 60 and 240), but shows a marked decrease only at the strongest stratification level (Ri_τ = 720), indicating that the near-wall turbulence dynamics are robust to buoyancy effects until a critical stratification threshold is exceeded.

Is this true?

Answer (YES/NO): NO